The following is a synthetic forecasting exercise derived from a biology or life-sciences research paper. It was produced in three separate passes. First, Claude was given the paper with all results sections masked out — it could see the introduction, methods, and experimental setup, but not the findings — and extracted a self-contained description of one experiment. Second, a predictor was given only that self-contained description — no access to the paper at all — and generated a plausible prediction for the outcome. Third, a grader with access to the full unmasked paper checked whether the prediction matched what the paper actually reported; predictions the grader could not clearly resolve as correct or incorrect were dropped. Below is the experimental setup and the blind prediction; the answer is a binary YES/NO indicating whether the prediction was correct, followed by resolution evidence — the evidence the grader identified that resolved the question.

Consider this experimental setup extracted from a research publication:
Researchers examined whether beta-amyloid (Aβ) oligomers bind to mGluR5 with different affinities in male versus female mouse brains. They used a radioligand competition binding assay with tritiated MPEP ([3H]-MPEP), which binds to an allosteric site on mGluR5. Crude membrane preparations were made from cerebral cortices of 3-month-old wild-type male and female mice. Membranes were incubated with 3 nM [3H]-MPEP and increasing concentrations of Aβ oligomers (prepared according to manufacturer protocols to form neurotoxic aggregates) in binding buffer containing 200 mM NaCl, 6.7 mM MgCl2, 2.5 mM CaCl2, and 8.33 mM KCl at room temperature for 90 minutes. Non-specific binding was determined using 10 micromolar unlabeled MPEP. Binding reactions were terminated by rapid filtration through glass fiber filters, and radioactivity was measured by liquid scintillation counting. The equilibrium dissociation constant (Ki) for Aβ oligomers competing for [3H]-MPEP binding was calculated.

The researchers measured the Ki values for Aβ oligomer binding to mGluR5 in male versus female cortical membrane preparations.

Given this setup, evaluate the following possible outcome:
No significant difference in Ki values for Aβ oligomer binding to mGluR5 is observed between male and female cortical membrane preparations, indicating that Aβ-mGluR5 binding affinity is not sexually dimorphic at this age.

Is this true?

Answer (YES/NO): NO